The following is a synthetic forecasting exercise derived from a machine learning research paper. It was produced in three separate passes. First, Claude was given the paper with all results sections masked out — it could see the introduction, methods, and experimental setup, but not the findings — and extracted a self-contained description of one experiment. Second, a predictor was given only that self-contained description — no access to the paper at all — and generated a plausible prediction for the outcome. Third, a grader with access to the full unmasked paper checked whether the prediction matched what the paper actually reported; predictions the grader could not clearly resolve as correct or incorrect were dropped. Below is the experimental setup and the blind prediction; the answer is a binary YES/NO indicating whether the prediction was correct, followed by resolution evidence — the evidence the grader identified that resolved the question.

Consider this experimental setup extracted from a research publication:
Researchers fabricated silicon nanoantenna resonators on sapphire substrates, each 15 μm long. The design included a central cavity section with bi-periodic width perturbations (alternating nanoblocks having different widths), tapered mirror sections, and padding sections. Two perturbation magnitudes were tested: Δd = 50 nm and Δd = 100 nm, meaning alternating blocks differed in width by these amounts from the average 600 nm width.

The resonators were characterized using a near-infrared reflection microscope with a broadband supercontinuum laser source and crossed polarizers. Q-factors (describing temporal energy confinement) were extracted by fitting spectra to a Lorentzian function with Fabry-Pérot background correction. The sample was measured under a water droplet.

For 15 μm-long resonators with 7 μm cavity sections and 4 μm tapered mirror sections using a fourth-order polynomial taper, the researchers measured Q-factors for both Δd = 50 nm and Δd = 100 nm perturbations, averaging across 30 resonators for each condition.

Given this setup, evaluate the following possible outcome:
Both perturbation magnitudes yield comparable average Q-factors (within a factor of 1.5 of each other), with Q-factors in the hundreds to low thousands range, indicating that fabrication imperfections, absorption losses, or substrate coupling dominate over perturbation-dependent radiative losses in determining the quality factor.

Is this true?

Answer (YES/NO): NO